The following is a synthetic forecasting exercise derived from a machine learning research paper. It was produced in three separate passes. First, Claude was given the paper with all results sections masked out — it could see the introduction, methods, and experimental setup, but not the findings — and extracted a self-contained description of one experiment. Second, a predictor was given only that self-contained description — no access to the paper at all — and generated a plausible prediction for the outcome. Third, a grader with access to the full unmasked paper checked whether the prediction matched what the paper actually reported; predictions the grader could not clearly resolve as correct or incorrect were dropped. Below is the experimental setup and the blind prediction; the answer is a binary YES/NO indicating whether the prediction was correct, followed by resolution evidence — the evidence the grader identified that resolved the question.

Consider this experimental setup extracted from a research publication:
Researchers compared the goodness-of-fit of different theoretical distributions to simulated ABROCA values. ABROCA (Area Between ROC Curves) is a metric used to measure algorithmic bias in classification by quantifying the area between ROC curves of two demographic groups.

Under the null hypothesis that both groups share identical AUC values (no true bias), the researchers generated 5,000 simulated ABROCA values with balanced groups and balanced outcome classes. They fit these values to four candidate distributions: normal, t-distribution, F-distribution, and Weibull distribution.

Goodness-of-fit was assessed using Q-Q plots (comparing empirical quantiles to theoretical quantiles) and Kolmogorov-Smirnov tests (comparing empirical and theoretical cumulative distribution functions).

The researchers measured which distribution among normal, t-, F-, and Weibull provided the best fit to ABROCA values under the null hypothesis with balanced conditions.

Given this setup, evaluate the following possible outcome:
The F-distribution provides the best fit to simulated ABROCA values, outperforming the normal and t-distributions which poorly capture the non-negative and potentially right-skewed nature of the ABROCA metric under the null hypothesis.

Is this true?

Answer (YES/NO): NO